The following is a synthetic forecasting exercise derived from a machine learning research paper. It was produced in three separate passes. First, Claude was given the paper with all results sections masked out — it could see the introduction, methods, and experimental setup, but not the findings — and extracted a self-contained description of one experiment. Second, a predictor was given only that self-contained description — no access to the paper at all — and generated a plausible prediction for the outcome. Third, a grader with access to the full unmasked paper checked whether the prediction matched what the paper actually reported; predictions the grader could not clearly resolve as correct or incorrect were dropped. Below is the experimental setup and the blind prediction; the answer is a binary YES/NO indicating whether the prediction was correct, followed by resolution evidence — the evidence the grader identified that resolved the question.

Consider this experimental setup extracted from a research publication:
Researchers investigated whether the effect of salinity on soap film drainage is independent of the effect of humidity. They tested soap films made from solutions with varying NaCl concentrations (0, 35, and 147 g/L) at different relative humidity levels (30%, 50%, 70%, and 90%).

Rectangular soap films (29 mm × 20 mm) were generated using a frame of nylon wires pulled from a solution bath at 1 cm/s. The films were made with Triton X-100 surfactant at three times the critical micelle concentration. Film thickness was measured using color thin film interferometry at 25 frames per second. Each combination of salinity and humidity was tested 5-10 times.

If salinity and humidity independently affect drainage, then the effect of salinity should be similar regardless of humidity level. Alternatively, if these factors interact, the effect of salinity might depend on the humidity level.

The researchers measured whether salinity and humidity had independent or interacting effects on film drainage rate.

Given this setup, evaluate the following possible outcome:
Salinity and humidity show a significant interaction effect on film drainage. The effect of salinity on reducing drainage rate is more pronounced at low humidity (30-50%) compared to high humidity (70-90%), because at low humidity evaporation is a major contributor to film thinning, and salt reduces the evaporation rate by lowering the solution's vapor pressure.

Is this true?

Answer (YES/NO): NO